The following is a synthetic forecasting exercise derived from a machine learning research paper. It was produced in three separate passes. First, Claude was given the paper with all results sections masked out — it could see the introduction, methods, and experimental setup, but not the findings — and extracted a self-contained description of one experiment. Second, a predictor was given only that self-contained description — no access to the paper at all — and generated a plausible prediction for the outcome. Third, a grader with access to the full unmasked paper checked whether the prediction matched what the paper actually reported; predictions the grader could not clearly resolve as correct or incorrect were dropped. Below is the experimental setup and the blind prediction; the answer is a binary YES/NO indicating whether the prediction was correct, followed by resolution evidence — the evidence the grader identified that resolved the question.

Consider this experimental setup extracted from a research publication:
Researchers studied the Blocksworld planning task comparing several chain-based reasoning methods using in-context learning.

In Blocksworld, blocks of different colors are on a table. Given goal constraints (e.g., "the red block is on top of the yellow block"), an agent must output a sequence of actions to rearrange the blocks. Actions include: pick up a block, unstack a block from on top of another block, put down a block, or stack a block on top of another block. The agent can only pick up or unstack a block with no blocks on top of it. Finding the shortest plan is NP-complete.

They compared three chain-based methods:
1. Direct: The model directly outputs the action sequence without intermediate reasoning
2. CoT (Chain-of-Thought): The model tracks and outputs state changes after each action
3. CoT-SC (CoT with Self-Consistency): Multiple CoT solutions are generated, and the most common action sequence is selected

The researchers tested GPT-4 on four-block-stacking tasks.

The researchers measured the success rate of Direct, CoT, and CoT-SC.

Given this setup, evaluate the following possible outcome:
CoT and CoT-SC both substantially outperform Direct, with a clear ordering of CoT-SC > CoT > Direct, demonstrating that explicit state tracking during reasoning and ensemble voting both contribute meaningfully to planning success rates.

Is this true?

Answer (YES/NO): NO